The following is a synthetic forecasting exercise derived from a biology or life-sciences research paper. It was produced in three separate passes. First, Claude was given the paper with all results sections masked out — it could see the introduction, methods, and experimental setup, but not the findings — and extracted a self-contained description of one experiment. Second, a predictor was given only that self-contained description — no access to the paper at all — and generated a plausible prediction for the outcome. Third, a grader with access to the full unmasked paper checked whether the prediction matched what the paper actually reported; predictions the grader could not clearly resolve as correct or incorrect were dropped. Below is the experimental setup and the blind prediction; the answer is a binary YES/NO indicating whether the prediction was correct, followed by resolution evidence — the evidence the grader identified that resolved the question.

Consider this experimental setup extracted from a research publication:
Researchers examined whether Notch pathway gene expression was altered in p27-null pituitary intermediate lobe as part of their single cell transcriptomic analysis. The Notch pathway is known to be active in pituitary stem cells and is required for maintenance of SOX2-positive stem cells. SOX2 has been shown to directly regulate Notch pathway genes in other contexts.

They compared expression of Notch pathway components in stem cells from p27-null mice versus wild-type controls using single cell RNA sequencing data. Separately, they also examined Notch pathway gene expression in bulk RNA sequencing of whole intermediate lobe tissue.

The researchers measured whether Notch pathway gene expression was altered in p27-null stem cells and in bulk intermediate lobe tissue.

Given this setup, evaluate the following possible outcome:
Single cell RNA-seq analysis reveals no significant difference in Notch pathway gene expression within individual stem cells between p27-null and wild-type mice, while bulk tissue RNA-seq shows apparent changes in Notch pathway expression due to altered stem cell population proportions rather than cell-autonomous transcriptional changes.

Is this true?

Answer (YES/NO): NO